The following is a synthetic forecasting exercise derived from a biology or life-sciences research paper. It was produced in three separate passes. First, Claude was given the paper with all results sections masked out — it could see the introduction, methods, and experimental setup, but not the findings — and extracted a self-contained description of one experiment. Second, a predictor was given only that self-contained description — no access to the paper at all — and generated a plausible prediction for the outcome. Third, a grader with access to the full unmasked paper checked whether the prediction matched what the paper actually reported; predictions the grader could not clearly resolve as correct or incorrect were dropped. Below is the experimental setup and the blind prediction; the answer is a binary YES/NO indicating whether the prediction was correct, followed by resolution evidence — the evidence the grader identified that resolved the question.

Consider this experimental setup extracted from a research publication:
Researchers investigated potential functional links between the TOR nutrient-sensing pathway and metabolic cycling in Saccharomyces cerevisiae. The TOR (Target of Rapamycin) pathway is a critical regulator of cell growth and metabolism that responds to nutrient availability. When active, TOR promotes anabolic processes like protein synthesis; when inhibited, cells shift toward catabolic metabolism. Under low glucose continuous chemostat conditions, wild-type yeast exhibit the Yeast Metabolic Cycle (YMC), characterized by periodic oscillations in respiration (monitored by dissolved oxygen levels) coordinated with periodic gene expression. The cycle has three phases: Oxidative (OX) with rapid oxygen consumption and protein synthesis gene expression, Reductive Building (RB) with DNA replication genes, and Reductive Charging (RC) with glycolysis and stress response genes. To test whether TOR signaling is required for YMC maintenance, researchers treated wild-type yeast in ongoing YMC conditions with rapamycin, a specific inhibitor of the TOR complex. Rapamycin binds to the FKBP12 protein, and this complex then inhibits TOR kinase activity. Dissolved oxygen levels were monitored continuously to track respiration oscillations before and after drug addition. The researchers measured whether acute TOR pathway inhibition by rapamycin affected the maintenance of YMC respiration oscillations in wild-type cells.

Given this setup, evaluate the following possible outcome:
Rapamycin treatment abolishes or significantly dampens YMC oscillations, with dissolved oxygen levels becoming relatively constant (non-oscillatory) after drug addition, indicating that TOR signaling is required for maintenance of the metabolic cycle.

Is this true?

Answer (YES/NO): YES